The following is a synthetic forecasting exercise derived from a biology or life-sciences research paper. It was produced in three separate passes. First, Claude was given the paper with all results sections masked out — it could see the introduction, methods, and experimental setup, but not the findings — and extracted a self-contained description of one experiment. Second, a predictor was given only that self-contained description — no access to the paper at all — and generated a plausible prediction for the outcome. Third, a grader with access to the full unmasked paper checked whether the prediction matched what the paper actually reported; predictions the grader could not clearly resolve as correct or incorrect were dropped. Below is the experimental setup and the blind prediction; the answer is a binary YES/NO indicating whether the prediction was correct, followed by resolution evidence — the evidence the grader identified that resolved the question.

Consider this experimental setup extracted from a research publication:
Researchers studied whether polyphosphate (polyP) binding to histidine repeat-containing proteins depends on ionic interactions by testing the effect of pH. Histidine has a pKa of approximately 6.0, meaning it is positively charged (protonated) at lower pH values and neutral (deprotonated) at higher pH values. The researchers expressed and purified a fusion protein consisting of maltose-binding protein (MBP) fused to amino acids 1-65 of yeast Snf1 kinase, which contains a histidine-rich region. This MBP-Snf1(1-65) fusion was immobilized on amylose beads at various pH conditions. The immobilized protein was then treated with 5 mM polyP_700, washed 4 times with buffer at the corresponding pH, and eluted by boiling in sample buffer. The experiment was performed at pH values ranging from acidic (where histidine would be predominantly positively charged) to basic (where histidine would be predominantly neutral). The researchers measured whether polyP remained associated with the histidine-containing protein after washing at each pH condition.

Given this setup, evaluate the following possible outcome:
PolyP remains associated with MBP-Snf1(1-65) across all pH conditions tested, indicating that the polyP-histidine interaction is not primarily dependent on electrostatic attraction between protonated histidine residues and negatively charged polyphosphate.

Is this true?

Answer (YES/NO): NO